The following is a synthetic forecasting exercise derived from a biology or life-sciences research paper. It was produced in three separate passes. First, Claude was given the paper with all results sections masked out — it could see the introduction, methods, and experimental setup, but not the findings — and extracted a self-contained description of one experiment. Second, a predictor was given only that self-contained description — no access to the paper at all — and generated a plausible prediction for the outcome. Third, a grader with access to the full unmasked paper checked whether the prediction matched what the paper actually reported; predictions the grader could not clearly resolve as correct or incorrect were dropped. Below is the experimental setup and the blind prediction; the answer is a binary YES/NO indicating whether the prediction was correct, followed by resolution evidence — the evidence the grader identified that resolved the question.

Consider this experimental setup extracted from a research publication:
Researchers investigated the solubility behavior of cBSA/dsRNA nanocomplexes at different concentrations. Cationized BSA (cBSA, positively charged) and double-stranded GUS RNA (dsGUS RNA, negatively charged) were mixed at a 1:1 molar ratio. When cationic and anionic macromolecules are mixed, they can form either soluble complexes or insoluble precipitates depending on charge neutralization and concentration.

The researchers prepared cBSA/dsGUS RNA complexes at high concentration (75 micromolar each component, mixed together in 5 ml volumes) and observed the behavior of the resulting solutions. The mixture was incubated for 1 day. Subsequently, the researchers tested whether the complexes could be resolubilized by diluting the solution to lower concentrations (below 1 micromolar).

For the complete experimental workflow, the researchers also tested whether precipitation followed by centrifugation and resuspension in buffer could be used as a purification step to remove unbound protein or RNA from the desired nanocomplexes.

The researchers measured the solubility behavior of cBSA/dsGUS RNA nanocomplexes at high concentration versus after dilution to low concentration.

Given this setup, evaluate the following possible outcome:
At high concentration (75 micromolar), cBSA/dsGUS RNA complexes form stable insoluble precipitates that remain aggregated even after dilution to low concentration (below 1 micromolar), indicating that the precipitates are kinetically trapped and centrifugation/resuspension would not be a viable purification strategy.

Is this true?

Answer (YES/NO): NO